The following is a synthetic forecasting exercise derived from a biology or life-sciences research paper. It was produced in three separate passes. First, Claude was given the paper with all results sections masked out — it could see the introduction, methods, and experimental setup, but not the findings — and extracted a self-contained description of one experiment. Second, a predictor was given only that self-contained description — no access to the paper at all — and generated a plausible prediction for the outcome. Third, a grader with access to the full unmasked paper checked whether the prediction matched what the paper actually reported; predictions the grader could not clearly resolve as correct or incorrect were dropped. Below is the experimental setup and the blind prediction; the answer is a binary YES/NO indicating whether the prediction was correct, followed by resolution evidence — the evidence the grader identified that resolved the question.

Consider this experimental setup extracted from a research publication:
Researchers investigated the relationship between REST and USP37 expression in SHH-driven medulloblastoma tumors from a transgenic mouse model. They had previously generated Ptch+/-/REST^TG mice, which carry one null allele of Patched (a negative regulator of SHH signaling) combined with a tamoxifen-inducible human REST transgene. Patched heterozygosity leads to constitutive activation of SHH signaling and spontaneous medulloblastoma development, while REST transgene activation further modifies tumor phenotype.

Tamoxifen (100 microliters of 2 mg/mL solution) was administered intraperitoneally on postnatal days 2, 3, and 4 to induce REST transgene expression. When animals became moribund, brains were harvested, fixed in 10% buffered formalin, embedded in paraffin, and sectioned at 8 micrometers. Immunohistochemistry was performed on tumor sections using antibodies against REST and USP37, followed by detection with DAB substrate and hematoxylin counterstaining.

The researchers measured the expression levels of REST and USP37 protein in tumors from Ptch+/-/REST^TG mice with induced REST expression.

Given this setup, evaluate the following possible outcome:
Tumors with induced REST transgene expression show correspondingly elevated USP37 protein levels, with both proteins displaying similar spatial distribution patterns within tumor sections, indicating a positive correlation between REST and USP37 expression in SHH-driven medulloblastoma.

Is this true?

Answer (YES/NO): NO